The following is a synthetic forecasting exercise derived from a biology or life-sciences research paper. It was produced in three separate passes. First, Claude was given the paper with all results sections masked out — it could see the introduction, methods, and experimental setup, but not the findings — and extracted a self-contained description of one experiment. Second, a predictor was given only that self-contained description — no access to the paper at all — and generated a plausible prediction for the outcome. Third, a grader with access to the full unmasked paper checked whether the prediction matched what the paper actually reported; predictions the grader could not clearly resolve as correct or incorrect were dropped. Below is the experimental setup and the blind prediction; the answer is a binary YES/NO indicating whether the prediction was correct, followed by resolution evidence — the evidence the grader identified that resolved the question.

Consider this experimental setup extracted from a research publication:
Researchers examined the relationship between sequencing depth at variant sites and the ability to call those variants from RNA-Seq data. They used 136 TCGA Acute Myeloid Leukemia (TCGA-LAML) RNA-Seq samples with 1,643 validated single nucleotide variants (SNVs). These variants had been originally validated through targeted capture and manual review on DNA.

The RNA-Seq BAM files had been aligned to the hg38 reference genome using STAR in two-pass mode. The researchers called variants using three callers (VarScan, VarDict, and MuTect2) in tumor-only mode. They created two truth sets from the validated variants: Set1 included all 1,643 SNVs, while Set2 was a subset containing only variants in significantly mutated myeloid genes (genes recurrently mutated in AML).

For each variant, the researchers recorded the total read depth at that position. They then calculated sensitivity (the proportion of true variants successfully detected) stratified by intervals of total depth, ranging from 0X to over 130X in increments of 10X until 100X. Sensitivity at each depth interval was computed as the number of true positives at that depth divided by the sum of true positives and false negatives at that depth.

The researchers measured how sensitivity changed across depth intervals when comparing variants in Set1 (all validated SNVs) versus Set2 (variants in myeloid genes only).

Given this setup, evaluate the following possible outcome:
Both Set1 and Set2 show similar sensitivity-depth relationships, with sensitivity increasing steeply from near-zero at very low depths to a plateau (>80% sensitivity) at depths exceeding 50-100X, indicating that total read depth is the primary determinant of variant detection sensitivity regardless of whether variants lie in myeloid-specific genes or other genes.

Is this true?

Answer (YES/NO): NO